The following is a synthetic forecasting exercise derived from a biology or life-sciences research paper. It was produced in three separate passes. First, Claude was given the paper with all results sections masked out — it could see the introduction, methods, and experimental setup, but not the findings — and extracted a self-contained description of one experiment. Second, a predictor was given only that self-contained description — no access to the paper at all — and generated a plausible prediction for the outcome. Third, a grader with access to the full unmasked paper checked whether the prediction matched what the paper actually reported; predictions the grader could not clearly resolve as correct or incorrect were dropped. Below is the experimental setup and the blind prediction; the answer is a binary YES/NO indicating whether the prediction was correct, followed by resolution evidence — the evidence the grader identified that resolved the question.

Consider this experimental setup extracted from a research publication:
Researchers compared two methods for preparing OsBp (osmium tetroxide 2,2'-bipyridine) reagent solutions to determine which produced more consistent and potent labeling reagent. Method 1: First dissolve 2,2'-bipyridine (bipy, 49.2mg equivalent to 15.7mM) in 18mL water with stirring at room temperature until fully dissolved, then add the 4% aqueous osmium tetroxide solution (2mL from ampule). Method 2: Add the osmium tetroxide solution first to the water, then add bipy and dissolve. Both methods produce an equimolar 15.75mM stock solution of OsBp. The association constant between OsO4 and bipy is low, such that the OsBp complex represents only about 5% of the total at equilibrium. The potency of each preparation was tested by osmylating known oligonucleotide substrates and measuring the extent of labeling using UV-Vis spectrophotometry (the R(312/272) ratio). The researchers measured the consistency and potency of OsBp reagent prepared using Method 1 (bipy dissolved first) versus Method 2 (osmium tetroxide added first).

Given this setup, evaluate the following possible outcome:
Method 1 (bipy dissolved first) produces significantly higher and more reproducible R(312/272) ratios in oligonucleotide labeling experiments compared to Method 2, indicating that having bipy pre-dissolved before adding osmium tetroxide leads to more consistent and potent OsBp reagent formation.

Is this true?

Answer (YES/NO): YES